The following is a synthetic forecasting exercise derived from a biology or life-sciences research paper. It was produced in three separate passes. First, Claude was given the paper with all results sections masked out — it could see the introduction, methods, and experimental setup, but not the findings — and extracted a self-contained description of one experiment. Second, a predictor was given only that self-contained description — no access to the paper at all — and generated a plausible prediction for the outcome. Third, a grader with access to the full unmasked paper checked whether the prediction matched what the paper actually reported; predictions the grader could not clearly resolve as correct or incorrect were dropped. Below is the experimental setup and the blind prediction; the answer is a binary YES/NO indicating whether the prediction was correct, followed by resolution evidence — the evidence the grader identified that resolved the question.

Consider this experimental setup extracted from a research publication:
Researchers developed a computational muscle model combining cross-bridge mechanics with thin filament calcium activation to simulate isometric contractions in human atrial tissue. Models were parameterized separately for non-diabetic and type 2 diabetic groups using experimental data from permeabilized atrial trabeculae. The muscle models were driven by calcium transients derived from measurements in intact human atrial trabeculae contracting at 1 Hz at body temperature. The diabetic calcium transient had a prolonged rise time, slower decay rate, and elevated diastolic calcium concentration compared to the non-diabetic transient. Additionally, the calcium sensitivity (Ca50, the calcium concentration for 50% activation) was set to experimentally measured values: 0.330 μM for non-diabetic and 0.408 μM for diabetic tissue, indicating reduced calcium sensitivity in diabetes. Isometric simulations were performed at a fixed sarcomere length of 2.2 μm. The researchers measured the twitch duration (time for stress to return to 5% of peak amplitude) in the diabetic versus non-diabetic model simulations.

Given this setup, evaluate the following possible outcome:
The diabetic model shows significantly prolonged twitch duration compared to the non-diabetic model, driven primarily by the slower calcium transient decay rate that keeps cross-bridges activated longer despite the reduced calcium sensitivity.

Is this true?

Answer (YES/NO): NO